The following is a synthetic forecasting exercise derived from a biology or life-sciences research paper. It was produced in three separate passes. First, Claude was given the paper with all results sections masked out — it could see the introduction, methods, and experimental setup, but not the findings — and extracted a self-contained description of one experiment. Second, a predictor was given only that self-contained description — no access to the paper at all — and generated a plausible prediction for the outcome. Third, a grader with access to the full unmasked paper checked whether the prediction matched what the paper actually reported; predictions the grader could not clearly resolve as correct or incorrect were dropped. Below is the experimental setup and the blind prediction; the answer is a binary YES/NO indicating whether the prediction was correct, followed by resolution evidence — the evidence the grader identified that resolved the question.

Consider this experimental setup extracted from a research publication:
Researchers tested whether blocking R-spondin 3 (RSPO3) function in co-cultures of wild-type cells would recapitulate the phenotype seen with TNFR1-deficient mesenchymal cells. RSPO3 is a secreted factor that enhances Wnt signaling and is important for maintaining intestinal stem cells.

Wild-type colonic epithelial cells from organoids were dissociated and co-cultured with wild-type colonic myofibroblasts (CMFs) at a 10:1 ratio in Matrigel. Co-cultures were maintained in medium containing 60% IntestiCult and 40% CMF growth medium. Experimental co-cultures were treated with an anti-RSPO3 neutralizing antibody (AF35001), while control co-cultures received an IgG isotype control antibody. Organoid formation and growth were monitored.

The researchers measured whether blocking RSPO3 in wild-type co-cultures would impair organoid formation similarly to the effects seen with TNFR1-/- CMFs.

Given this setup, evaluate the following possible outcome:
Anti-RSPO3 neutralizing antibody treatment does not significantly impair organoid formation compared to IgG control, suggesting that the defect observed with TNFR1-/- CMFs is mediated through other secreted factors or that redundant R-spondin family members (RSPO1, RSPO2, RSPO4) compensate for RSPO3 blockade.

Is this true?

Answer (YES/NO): NO